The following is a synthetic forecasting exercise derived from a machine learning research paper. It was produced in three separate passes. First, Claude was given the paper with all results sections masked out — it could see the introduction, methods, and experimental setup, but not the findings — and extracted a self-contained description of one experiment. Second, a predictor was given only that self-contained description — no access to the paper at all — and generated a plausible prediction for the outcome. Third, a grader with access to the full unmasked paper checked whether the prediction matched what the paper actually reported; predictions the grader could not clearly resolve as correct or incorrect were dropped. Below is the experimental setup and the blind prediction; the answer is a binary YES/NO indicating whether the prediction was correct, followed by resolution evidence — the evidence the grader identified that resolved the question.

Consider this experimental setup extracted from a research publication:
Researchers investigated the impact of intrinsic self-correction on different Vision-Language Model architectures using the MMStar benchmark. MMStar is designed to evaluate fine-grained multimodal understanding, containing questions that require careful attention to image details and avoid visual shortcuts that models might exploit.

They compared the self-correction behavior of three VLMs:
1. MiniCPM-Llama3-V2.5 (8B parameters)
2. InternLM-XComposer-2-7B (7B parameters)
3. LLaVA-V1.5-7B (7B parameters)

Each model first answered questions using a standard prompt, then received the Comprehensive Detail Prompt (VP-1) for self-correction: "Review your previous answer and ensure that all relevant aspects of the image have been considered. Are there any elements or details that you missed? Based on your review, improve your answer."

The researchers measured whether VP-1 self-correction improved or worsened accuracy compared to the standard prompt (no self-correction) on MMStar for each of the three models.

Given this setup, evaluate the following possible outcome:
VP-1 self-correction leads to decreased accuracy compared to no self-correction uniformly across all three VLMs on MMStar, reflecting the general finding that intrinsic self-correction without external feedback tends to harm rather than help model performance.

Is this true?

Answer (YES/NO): NO